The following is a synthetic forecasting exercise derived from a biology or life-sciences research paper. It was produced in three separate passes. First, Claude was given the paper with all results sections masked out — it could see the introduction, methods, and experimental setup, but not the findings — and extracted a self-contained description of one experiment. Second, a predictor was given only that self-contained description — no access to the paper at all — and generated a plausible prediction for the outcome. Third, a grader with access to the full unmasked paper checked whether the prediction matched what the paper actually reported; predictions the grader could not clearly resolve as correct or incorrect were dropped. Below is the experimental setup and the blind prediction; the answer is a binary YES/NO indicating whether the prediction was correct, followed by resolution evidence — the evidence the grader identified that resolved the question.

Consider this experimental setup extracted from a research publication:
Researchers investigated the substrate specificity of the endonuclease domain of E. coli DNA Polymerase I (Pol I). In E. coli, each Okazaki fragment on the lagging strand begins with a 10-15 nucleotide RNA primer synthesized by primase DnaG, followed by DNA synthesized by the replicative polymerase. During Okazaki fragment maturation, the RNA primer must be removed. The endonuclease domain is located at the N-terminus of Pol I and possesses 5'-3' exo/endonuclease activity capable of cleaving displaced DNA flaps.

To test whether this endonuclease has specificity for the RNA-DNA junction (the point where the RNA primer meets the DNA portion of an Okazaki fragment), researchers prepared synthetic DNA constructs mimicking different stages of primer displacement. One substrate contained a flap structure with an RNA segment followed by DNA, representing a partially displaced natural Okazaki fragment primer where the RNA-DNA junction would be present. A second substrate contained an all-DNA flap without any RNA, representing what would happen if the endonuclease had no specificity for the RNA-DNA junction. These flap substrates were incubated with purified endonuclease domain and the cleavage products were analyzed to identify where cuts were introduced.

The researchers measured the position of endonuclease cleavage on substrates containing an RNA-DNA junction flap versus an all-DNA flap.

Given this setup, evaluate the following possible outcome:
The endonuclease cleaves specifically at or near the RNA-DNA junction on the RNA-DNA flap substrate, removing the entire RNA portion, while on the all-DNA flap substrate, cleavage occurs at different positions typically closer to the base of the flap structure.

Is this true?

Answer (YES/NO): NO